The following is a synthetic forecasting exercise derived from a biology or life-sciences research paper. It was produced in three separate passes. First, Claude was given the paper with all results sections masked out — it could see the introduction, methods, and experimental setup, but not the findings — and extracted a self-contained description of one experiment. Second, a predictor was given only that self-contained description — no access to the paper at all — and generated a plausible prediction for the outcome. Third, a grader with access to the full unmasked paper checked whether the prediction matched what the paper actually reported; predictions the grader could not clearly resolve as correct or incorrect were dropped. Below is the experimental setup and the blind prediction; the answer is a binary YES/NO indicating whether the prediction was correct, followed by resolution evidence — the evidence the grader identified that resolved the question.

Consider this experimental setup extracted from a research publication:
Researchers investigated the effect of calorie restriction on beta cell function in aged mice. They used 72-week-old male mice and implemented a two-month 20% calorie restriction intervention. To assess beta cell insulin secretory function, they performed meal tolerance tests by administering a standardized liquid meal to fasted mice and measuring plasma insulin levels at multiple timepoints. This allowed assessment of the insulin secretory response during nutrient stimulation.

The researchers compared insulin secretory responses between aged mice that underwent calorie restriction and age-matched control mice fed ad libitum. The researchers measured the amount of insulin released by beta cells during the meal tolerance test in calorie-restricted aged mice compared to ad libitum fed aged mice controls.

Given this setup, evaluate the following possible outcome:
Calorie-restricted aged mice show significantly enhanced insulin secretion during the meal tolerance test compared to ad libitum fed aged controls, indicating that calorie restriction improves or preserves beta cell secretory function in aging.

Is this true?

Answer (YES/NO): NO